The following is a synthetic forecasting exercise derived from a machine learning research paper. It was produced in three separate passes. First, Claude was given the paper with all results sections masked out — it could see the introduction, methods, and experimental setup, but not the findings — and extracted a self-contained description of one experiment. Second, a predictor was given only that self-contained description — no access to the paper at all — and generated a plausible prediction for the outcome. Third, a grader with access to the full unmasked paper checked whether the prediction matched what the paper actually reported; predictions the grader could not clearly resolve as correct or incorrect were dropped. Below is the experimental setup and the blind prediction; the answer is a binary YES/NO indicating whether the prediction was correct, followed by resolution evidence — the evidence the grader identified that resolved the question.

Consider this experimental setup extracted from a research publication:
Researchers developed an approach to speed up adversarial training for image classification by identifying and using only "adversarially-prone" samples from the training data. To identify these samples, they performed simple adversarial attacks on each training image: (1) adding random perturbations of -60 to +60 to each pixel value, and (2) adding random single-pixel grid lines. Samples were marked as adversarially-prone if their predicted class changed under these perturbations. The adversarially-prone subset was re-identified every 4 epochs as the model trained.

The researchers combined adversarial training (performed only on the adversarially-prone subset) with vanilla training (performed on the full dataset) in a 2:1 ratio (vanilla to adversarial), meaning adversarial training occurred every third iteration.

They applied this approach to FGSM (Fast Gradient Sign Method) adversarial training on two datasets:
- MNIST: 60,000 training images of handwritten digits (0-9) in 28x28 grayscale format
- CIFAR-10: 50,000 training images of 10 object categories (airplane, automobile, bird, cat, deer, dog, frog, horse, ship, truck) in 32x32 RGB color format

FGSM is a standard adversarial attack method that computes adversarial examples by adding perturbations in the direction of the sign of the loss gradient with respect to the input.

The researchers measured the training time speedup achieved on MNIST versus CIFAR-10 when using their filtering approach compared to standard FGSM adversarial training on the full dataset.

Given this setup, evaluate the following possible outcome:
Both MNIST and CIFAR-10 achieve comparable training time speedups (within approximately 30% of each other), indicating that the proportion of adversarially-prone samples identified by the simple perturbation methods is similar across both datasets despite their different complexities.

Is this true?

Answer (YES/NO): NO